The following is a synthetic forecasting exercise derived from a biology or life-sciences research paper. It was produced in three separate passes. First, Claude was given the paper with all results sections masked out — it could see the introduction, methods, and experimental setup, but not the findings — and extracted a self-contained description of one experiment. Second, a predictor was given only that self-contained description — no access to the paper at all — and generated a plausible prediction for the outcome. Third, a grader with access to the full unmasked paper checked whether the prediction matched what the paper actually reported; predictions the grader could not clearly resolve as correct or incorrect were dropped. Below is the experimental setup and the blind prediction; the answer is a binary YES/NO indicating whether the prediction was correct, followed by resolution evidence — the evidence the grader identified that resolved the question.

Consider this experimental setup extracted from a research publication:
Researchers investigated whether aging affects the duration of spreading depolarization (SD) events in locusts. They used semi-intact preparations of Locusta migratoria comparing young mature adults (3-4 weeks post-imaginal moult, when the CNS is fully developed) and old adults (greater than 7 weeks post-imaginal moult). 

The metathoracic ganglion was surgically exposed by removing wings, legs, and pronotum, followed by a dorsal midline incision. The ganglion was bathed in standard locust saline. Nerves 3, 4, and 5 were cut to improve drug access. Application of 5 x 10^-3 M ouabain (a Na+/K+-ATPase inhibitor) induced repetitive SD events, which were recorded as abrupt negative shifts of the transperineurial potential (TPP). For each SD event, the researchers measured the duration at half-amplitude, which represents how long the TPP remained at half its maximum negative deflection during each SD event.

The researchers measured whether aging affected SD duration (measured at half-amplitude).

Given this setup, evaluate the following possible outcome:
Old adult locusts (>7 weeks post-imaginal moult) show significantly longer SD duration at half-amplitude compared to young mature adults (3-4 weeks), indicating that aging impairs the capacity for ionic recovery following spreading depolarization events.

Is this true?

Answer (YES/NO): YES